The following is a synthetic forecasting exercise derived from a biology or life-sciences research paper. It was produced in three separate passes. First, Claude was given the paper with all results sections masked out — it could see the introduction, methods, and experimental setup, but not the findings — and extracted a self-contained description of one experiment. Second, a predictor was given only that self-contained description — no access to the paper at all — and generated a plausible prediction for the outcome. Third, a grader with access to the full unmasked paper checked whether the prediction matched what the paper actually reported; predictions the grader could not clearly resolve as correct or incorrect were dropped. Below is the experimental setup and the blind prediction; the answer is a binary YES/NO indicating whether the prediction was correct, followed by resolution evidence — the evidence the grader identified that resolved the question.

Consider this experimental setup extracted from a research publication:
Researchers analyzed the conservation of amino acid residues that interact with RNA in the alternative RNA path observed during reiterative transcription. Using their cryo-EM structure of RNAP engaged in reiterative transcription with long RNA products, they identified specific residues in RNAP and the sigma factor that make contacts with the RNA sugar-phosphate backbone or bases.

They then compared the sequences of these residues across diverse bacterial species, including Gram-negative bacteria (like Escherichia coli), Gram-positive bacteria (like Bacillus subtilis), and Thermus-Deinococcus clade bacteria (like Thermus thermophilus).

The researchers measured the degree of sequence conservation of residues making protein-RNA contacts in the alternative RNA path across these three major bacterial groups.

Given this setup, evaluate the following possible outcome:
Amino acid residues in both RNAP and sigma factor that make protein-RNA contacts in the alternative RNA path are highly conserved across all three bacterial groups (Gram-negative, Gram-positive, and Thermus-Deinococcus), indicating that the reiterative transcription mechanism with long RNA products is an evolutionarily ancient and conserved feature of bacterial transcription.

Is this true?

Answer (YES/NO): NO